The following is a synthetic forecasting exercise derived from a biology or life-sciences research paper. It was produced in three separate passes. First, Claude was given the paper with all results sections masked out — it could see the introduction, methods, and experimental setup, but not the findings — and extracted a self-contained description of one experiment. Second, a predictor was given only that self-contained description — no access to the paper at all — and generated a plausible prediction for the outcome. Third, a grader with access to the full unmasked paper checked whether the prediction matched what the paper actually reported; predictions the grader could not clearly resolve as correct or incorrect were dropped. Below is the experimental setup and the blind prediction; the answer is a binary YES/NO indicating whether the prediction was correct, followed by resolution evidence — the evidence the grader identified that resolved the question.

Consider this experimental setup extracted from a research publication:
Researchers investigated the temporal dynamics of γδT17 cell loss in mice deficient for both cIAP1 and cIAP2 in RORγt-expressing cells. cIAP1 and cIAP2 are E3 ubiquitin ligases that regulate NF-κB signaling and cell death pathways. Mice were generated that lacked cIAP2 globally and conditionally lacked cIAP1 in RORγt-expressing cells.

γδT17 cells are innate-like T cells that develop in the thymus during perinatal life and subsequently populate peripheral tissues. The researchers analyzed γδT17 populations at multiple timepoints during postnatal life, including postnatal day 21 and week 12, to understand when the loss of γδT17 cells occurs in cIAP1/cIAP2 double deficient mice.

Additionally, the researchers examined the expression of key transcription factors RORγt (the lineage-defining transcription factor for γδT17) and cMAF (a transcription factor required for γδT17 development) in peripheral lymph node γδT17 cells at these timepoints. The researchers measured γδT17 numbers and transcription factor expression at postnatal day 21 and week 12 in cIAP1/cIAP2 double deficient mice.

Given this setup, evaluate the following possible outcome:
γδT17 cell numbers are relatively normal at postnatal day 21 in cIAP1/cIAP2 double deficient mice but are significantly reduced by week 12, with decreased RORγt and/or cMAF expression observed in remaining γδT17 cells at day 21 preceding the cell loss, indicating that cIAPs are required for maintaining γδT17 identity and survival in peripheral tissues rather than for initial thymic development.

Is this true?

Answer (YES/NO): YES